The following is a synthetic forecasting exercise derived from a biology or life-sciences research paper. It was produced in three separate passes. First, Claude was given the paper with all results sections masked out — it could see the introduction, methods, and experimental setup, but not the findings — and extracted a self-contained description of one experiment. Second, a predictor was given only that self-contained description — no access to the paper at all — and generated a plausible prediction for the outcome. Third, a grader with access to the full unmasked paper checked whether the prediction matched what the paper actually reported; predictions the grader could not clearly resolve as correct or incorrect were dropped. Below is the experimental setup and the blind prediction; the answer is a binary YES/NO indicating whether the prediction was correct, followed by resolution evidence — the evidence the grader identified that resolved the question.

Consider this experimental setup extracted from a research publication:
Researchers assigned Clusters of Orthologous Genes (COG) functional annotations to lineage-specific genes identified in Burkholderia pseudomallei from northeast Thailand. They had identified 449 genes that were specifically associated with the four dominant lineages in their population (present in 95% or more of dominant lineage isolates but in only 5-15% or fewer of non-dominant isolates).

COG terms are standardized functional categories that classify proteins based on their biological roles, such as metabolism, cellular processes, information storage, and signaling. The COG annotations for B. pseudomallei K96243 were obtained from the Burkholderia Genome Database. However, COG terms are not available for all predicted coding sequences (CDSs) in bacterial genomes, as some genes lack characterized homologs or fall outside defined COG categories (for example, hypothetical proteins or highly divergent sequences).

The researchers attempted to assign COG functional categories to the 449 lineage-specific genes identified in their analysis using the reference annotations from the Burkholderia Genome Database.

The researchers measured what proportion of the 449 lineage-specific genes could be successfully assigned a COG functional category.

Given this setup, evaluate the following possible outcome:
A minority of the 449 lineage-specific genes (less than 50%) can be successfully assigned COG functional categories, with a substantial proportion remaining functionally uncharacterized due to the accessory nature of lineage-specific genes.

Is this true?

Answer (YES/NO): NO